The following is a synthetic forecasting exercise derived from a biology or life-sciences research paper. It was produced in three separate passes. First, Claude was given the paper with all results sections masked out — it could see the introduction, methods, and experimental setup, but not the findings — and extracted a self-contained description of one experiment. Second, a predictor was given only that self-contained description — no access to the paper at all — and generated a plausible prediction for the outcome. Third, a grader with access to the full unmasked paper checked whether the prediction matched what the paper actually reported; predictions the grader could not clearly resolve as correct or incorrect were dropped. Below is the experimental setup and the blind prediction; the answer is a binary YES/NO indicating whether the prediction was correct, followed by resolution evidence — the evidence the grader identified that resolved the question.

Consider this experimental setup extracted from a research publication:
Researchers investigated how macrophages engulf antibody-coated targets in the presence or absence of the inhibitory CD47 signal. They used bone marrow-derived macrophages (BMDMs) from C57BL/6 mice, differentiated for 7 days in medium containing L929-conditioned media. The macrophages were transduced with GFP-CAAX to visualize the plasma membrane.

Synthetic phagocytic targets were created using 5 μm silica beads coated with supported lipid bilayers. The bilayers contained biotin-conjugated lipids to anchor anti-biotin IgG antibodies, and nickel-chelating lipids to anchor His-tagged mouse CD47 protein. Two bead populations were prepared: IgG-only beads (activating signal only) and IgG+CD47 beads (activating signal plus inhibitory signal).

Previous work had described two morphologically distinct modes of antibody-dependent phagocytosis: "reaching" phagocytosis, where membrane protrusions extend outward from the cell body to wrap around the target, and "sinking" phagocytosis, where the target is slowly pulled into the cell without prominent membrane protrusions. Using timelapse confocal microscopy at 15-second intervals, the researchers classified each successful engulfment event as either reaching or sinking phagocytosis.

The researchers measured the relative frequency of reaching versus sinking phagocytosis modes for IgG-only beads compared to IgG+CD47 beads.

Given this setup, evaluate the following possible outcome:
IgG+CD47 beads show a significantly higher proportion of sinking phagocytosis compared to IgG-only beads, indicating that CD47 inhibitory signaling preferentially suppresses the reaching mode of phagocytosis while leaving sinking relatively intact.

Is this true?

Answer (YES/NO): YES